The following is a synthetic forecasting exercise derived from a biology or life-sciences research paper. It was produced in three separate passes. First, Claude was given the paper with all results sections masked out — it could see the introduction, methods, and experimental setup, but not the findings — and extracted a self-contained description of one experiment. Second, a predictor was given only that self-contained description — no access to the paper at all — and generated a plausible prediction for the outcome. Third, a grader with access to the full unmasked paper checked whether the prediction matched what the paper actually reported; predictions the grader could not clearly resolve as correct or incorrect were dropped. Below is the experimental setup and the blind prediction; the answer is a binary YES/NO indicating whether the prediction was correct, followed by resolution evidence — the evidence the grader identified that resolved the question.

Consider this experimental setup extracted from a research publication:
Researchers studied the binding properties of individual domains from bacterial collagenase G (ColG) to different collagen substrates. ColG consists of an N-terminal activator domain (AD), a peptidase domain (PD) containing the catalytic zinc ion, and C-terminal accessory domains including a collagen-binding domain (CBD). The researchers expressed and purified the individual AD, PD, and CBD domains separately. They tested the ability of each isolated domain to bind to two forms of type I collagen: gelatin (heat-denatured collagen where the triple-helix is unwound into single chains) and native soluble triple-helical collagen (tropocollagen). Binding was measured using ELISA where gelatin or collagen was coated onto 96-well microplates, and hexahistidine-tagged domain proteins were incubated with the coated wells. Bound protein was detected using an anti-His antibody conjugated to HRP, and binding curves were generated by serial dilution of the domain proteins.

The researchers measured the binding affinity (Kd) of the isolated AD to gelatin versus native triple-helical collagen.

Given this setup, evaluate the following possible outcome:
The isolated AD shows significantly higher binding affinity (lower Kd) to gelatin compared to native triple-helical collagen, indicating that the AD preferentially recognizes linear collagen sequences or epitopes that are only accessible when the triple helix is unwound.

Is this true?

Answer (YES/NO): NO